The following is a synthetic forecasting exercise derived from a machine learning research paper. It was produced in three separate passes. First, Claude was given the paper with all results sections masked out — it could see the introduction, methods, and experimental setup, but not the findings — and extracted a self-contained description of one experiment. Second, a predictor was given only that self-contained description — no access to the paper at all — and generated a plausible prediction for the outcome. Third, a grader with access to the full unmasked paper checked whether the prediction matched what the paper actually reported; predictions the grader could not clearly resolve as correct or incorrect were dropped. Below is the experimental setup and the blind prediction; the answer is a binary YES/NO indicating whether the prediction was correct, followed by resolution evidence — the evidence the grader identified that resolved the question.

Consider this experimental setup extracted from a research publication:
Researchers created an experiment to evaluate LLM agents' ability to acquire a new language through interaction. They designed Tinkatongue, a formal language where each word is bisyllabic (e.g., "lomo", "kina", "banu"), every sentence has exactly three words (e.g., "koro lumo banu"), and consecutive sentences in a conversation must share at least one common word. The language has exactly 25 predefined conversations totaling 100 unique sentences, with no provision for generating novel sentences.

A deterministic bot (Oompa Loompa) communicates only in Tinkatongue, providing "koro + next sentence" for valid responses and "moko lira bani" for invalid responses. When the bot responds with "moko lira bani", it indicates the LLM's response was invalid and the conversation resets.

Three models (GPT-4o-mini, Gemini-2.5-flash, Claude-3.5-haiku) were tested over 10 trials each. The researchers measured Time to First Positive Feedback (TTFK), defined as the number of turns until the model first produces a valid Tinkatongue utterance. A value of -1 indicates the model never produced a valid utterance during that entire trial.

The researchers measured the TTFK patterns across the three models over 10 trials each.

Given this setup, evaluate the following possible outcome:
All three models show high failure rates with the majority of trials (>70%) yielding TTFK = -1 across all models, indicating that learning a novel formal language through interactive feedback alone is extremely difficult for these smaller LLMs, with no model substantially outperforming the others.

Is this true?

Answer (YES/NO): NO